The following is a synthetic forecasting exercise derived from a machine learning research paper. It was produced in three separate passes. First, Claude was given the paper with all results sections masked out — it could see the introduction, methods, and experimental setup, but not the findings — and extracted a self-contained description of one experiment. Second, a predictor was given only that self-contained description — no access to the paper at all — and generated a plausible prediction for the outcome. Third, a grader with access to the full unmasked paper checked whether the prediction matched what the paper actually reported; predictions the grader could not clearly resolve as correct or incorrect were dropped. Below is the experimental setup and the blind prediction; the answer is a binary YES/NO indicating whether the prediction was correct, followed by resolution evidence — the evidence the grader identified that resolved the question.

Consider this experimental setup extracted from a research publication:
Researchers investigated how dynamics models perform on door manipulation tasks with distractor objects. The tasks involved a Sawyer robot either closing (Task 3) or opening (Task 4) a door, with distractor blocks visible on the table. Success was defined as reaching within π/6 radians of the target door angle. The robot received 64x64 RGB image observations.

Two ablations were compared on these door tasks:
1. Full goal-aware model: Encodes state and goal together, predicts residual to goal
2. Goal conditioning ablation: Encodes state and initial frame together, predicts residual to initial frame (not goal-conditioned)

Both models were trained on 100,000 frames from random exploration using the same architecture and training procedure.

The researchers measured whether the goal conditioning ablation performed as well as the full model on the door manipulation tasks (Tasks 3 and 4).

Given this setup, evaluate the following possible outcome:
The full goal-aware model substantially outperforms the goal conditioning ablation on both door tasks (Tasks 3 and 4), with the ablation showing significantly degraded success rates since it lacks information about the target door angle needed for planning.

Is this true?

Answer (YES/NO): NO